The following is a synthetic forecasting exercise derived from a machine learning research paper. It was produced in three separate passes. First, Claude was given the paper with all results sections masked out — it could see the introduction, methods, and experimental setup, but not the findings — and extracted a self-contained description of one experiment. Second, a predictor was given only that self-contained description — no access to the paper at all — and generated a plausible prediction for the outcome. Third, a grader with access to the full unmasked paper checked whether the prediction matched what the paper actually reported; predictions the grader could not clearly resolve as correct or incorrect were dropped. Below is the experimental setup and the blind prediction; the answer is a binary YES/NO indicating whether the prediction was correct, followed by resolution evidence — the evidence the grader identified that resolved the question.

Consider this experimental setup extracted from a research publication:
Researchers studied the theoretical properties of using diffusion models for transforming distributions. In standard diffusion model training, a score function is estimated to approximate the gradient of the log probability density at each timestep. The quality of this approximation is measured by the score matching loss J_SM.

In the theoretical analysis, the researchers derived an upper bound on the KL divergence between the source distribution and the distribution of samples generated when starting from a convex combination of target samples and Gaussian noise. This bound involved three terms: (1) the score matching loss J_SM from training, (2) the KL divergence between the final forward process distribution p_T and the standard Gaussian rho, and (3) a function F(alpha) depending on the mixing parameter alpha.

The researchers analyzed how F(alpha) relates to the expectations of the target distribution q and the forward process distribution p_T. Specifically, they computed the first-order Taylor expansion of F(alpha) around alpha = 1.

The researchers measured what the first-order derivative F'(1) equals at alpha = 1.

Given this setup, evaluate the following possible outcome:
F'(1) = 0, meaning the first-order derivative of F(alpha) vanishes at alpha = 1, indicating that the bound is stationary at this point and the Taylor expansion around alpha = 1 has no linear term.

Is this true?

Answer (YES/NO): NO